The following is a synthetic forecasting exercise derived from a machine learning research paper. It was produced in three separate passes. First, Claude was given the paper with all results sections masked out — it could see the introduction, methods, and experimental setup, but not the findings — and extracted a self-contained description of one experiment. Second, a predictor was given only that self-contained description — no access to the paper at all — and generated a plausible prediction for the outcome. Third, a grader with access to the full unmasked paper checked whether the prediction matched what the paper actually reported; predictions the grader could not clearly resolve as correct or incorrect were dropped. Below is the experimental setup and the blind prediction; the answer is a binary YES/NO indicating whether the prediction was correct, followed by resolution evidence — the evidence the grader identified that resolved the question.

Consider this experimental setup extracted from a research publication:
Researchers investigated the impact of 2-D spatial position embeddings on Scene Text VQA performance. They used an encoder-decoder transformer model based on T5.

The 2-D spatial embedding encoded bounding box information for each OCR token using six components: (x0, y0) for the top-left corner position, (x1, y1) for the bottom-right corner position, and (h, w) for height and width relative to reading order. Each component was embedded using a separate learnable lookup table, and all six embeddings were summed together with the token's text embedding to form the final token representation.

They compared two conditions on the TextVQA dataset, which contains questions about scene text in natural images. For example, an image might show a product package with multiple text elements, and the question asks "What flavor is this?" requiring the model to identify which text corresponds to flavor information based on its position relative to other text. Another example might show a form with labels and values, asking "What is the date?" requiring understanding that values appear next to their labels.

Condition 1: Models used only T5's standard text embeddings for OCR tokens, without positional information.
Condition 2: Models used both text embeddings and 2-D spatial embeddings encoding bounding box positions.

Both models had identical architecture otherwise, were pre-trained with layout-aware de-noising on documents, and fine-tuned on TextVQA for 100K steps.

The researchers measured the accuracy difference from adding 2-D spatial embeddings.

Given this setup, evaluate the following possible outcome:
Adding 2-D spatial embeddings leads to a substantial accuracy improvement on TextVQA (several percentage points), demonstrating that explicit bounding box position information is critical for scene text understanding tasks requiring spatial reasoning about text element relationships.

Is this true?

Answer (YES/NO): NO